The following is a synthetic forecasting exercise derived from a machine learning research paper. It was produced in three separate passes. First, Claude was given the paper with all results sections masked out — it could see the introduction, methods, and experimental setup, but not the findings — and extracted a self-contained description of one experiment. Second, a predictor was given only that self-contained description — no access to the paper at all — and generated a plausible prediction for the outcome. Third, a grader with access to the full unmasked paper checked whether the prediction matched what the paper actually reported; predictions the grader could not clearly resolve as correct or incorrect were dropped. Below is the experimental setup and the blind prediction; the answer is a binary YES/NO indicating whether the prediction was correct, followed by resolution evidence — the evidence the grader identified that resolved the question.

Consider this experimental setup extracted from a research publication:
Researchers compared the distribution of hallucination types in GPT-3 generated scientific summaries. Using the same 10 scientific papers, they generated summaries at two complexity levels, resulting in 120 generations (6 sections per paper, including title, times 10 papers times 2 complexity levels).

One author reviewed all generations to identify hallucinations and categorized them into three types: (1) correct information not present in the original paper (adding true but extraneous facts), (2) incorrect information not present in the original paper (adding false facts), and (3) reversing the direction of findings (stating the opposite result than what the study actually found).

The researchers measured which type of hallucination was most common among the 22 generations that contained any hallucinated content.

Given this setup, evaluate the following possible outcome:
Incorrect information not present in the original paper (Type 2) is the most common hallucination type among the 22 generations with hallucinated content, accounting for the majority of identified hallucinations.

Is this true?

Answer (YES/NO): YES